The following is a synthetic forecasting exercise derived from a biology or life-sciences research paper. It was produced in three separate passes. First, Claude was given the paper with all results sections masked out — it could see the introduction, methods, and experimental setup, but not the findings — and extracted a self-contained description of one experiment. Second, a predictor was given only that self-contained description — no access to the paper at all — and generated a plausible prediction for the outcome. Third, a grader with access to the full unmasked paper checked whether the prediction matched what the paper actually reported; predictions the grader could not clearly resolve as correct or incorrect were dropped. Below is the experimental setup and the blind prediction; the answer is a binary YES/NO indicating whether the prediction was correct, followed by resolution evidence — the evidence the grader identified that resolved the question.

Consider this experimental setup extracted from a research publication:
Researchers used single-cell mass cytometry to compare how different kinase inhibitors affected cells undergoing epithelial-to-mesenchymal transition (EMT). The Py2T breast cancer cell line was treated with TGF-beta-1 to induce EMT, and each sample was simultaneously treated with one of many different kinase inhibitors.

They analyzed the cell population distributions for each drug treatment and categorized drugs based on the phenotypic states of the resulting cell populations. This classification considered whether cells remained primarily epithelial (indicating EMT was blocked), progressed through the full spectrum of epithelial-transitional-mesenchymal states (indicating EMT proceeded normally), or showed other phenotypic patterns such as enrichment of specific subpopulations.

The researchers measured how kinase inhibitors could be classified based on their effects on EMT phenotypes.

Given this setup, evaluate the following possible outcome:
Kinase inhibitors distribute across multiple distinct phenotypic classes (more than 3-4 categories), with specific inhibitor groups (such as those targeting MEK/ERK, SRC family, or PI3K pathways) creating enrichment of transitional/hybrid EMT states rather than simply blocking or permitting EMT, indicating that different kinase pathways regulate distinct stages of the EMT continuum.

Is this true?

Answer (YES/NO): YES